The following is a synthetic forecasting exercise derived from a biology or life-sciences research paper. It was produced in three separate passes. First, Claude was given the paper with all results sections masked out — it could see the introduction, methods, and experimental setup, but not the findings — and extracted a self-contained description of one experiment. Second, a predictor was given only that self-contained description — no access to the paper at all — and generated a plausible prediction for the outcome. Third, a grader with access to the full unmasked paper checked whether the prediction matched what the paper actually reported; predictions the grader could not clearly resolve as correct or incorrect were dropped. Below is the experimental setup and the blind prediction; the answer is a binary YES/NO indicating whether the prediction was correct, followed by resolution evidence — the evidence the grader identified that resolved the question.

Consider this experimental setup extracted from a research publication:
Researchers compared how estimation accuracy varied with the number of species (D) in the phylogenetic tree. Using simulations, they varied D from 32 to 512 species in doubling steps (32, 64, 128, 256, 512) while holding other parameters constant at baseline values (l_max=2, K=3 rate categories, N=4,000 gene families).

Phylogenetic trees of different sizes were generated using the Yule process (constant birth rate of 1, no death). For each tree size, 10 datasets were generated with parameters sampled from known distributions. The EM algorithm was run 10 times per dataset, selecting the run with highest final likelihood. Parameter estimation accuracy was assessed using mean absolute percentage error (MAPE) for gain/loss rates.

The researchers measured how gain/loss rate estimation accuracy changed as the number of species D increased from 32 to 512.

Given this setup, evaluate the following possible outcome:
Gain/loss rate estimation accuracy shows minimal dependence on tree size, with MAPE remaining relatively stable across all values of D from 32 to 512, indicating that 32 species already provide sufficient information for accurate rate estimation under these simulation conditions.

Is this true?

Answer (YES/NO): NO